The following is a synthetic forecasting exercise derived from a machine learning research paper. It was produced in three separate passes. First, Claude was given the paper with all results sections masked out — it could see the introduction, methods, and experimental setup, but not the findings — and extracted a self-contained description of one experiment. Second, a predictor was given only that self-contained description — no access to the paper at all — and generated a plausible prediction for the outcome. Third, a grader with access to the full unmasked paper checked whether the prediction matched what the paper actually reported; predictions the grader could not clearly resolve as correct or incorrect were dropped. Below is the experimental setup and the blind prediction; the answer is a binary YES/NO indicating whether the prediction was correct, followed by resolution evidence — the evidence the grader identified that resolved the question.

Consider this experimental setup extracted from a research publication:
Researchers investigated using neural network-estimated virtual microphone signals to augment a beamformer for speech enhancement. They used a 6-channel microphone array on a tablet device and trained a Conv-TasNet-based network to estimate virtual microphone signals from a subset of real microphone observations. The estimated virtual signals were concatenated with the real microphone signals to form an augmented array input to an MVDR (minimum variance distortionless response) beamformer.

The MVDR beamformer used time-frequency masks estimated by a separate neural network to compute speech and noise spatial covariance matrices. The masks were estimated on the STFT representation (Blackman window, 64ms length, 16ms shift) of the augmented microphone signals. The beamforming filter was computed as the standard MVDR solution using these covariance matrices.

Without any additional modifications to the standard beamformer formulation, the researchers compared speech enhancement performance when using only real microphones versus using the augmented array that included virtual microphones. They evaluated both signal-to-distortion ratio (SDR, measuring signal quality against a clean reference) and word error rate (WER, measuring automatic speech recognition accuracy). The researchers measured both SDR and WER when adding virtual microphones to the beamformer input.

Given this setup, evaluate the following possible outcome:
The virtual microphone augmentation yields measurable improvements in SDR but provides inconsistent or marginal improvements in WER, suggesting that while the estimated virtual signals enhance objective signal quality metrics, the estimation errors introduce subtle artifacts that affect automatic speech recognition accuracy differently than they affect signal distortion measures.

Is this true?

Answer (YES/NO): NO